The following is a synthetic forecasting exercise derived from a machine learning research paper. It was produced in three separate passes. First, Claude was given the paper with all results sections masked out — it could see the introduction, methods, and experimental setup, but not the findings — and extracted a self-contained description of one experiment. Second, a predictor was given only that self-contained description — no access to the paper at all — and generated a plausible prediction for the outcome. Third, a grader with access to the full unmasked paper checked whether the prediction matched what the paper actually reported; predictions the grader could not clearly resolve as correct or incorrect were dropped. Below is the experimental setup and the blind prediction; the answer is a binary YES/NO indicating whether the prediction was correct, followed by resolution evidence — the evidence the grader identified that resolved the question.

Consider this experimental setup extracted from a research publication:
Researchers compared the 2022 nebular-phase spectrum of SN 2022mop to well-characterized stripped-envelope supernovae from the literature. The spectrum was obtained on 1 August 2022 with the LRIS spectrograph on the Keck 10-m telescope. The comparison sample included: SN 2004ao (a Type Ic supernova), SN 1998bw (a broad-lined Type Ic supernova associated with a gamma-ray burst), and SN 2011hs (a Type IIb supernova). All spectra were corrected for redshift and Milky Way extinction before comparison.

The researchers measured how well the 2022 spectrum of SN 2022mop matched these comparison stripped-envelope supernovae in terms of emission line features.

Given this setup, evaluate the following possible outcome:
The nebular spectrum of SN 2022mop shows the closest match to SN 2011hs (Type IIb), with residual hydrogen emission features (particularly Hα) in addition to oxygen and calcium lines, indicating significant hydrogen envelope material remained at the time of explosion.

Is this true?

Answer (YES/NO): NO